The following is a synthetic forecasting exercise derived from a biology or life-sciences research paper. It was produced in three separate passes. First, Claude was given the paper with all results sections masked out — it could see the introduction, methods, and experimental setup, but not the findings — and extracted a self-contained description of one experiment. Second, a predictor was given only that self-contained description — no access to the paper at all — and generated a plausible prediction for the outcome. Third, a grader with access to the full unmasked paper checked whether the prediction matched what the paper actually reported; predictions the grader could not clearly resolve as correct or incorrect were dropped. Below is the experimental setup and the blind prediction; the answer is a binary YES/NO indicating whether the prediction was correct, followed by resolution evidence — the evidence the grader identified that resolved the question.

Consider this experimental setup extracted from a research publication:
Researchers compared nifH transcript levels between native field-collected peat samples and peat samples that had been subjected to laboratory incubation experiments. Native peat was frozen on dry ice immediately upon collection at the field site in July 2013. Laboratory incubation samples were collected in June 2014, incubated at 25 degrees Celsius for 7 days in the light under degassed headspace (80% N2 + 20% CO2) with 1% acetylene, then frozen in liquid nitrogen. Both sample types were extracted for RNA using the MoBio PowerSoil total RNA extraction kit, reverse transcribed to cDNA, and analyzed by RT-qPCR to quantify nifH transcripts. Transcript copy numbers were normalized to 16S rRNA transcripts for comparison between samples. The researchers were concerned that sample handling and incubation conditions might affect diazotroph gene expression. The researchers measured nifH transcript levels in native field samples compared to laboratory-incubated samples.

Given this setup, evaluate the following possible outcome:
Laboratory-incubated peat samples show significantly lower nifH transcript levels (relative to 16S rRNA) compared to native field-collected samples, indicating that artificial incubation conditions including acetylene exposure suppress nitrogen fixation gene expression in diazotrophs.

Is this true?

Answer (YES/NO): NO